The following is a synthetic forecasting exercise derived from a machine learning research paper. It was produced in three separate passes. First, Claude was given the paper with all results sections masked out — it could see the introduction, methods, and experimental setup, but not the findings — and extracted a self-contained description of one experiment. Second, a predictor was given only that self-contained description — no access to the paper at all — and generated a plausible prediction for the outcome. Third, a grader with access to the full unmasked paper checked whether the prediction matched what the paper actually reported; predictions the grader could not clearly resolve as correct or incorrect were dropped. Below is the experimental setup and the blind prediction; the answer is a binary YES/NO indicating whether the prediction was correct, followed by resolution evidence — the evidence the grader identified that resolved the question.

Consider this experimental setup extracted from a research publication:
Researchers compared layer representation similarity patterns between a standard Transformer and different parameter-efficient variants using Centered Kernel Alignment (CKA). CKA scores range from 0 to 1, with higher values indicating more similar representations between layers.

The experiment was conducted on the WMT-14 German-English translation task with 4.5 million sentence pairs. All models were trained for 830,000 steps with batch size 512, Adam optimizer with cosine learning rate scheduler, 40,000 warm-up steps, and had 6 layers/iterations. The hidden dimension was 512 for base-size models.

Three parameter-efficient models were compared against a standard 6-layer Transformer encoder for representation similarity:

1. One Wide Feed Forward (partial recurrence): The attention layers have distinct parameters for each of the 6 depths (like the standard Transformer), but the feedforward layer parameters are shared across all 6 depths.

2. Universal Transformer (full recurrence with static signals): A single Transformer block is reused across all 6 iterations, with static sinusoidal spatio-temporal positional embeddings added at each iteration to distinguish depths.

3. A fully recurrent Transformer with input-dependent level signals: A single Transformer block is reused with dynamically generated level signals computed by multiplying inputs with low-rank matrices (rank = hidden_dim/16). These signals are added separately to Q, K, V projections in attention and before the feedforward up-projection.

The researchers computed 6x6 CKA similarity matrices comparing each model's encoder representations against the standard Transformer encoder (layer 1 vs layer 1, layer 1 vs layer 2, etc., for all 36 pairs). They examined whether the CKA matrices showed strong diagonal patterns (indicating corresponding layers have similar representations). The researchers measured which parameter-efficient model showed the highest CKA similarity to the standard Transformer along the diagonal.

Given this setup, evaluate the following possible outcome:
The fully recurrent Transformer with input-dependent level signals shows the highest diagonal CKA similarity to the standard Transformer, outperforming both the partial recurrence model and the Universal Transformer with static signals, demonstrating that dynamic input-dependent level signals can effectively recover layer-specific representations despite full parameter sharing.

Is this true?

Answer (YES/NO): NO